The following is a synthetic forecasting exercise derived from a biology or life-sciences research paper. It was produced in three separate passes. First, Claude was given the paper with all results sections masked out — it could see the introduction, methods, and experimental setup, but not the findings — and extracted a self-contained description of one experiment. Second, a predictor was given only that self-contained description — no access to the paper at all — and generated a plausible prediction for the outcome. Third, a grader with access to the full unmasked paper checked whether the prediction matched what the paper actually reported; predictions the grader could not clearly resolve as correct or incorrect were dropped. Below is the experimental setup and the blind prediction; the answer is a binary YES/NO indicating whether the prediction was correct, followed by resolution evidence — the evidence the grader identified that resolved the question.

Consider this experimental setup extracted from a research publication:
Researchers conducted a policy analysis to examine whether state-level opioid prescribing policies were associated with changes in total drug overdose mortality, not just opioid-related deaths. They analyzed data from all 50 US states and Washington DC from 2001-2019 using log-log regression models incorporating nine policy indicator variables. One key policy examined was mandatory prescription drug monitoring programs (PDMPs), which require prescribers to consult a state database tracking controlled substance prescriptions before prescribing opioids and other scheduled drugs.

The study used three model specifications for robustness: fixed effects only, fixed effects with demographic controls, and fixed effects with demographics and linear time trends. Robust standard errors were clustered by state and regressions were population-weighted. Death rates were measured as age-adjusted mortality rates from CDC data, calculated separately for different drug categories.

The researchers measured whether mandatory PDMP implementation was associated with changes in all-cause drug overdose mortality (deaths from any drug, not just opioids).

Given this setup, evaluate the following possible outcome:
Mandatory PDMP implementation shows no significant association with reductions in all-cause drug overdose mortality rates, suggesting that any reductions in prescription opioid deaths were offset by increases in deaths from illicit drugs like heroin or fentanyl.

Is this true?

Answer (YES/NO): NO